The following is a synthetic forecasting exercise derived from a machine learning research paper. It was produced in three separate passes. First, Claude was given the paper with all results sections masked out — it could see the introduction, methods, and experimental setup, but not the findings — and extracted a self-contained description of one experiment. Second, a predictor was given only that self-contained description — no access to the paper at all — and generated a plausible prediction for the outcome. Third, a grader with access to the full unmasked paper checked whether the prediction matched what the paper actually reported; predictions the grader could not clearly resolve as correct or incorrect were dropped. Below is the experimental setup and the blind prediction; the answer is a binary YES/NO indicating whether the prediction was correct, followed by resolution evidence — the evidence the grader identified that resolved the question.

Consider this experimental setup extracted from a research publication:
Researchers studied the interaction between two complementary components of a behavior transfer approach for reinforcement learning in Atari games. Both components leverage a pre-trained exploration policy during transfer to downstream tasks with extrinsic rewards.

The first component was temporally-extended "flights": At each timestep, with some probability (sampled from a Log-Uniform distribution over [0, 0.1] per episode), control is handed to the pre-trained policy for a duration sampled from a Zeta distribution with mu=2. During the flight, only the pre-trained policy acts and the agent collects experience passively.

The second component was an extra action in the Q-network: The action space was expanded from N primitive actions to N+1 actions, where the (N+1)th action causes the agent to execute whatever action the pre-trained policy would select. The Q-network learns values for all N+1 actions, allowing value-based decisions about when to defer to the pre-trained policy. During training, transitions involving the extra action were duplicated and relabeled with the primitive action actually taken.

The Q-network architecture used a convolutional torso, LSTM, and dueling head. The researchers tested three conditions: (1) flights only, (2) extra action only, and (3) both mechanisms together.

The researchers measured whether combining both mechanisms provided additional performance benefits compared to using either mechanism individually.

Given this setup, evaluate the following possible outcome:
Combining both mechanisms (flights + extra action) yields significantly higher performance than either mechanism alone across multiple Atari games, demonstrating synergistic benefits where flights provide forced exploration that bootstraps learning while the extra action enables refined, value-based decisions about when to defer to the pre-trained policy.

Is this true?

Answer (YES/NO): YES